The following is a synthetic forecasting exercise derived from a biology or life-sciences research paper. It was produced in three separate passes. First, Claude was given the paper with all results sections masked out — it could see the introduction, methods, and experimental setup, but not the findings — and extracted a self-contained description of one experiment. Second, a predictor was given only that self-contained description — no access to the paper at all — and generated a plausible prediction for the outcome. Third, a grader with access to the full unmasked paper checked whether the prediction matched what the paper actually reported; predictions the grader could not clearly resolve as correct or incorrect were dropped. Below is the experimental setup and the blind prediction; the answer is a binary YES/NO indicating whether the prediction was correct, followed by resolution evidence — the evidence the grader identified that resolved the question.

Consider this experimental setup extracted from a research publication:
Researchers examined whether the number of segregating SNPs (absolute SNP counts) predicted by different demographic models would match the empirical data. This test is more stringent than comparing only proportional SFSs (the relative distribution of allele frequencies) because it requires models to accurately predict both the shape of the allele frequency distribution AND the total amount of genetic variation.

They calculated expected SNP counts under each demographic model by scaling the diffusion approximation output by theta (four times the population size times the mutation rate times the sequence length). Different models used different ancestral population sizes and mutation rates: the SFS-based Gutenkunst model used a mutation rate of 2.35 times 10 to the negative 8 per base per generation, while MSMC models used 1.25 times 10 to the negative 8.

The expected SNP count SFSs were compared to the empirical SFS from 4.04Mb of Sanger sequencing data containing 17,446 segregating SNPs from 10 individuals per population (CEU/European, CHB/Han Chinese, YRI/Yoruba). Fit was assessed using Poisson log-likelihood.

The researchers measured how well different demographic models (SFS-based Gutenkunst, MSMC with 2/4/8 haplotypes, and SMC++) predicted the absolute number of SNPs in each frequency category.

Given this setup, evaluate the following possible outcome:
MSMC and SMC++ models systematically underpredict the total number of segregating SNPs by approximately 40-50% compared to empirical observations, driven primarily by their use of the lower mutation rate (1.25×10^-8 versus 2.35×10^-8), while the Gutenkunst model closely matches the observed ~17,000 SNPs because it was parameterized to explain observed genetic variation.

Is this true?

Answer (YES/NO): NO